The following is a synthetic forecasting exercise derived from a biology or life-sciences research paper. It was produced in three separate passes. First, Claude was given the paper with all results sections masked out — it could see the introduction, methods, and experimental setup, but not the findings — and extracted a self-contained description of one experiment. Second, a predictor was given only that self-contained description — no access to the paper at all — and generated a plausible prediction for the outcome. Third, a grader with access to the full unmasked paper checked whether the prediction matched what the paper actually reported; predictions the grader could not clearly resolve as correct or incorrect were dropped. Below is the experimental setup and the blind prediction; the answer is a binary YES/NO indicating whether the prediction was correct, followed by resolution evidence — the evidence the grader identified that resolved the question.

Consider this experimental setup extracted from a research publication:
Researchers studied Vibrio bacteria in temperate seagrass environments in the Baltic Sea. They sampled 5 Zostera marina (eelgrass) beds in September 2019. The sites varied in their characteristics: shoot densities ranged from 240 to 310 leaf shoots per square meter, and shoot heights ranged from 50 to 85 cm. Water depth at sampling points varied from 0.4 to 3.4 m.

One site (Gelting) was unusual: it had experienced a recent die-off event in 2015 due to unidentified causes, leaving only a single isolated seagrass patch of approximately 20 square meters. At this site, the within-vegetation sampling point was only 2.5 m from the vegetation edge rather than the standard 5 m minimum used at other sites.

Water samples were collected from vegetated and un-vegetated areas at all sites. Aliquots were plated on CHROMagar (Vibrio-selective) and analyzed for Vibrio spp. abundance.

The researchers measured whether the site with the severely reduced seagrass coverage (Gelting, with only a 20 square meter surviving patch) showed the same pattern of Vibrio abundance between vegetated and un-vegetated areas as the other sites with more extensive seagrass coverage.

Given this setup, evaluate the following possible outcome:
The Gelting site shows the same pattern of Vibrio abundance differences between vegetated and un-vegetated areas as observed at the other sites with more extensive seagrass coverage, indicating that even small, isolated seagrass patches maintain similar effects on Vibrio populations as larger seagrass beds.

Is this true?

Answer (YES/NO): YES